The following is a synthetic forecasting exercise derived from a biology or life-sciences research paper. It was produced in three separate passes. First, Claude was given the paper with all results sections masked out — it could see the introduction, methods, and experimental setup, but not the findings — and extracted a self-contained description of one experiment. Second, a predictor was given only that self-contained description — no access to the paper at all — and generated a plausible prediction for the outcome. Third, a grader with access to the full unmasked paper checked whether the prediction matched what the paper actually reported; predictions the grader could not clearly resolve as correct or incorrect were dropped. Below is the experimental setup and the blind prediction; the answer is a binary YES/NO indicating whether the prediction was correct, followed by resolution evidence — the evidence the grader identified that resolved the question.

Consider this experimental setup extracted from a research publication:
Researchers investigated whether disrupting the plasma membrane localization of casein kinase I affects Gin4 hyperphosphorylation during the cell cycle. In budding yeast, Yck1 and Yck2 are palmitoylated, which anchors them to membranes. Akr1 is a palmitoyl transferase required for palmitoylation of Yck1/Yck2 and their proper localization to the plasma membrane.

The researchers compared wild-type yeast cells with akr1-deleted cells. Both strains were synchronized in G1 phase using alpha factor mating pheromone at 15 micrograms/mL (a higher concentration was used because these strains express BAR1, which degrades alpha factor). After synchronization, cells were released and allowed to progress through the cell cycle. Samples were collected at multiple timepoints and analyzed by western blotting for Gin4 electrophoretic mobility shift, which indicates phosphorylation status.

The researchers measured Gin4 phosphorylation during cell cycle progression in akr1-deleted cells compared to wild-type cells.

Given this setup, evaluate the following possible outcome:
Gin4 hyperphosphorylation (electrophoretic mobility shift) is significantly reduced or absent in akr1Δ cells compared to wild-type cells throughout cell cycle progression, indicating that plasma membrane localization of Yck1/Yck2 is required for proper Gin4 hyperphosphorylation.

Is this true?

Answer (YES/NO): YES